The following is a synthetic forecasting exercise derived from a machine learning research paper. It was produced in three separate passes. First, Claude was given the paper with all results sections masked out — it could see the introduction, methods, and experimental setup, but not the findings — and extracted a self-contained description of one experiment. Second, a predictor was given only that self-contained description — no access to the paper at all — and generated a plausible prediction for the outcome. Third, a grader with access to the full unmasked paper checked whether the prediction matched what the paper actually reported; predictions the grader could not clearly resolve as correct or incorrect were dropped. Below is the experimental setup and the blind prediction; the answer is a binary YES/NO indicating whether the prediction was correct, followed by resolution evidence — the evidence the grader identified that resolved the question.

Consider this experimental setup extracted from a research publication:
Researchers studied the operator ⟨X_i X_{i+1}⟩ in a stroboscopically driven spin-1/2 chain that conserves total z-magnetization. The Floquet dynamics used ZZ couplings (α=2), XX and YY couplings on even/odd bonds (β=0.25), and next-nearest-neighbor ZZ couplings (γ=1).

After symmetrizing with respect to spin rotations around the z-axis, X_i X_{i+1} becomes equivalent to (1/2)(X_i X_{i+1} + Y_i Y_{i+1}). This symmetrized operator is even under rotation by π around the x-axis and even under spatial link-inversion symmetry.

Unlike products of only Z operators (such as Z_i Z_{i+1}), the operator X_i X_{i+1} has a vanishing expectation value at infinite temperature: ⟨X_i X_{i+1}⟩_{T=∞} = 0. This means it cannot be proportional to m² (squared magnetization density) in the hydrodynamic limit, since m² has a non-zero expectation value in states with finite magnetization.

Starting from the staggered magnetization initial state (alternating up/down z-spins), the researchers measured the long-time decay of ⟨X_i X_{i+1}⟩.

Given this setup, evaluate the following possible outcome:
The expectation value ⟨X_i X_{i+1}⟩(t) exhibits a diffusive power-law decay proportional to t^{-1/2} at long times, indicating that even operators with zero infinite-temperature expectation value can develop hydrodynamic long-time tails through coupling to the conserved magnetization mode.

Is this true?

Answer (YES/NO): NO